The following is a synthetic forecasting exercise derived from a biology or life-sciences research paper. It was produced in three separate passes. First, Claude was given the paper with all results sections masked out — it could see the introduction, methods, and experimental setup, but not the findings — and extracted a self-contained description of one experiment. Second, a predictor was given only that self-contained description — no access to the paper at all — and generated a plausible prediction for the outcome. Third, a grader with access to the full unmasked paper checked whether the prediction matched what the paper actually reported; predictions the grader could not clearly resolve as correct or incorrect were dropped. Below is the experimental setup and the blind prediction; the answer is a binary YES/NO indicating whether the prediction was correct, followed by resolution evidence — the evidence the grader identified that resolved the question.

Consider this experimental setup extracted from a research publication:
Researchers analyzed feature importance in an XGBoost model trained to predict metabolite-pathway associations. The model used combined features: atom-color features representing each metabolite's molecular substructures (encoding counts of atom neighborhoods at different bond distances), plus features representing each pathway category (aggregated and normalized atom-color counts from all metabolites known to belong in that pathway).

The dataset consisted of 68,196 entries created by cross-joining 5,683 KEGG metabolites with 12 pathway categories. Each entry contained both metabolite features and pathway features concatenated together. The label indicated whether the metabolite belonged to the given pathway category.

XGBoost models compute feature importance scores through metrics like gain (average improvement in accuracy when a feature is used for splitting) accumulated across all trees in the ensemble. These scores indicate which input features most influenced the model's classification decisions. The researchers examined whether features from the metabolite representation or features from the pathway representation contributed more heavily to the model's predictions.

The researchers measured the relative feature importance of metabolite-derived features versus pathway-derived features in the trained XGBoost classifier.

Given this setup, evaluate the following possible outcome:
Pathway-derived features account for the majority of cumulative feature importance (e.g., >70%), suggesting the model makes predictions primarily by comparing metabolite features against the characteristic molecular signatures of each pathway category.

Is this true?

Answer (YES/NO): YES